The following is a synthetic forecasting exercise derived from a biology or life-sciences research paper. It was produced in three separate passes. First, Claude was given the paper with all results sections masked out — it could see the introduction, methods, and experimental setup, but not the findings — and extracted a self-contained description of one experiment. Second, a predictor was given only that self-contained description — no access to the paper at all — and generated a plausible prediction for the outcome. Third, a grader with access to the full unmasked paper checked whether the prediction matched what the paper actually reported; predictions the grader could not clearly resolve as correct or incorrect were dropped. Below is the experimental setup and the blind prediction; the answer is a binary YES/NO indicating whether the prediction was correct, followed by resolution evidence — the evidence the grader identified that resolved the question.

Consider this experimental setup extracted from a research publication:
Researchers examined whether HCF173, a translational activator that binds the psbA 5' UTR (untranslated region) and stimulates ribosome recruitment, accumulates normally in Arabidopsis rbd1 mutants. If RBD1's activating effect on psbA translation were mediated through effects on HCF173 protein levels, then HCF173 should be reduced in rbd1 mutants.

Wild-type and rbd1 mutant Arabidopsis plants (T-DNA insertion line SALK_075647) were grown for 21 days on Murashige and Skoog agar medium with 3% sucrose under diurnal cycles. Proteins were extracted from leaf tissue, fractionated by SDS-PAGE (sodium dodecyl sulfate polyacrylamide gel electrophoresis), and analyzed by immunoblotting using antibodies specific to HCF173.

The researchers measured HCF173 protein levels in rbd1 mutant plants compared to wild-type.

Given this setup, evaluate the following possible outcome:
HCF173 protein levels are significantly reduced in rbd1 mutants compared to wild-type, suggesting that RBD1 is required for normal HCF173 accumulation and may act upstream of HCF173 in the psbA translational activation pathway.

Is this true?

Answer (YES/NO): NO